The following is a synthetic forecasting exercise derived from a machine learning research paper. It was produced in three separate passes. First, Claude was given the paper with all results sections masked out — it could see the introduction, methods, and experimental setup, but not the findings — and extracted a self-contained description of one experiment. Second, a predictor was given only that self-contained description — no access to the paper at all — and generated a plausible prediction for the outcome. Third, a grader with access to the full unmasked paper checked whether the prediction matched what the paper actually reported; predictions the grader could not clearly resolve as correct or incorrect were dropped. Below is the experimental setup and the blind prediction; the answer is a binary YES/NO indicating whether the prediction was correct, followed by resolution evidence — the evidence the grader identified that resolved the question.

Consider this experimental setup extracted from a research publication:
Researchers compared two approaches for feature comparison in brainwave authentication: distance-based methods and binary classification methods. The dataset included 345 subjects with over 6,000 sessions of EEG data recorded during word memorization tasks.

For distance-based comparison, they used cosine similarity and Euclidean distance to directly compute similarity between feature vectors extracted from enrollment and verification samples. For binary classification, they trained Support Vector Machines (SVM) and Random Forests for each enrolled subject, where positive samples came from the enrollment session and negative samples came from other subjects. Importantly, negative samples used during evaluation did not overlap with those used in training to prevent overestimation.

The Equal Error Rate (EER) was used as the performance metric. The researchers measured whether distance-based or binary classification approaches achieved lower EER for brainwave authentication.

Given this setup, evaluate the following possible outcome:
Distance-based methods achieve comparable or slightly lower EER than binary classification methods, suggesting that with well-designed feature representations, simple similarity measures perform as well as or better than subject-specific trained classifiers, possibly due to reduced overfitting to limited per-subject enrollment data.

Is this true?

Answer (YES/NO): YES